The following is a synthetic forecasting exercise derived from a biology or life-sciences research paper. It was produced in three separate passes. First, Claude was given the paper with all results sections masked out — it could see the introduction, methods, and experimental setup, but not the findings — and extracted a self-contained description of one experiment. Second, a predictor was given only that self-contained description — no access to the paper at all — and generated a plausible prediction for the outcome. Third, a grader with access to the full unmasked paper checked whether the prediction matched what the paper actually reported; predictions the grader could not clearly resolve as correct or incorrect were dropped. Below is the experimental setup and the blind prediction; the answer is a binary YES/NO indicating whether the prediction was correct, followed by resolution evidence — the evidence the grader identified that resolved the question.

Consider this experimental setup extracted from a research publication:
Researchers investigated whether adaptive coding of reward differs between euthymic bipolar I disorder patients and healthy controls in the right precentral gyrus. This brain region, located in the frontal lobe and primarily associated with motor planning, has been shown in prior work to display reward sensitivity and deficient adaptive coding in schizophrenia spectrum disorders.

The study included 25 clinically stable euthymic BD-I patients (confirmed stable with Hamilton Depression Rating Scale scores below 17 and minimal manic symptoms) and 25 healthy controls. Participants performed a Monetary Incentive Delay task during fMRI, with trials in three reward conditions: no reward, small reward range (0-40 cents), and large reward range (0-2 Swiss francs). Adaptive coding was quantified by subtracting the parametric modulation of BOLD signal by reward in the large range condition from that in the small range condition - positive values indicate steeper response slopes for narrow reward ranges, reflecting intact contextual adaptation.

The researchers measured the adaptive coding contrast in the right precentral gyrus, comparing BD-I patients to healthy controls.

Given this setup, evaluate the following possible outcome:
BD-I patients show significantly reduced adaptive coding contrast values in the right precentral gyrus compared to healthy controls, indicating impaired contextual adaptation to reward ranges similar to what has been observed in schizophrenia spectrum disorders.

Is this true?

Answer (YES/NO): NO